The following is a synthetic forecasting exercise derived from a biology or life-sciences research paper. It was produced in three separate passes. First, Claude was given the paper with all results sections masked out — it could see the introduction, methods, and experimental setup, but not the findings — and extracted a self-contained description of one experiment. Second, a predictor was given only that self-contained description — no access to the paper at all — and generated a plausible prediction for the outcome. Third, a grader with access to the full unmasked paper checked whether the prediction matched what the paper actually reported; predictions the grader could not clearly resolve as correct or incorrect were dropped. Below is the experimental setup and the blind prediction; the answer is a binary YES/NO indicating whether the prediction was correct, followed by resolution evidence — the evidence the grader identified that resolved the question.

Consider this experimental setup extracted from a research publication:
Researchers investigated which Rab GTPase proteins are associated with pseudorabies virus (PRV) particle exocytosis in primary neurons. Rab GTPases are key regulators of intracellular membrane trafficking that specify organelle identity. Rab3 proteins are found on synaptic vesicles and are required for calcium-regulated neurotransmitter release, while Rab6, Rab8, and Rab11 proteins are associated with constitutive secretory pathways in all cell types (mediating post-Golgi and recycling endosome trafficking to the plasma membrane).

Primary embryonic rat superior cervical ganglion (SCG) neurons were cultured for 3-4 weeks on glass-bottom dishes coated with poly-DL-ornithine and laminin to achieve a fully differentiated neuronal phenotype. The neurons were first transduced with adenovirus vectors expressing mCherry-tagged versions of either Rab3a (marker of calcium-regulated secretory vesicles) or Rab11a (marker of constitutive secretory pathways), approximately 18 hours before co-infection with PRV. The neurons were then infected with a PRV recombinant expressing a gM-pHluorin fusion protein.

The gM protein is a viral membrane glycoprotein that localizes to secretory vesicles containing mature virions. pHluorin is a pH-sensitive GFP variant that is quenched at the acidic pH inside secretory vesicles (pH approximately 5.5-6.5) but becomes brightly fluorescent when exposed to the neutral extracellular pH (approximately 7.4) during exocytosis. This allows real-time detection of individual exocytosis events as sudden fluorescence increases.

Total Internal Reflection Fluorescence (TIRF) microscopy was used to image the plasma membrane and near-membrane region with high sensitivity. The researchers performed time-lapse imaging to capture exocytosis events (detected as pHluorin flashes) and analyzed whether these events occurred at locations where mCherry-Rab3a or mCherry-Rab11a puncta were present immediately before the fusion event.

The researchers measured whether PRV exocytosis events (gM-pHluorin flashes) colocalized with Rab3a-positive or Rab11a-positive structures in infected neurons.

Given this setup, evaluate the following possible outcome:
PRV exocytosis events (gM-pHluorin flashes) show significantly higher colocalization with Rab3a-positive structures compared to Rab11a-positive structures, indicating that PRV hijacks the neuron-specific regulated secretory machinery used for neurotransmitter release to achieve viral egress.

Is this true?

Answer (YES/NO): NO